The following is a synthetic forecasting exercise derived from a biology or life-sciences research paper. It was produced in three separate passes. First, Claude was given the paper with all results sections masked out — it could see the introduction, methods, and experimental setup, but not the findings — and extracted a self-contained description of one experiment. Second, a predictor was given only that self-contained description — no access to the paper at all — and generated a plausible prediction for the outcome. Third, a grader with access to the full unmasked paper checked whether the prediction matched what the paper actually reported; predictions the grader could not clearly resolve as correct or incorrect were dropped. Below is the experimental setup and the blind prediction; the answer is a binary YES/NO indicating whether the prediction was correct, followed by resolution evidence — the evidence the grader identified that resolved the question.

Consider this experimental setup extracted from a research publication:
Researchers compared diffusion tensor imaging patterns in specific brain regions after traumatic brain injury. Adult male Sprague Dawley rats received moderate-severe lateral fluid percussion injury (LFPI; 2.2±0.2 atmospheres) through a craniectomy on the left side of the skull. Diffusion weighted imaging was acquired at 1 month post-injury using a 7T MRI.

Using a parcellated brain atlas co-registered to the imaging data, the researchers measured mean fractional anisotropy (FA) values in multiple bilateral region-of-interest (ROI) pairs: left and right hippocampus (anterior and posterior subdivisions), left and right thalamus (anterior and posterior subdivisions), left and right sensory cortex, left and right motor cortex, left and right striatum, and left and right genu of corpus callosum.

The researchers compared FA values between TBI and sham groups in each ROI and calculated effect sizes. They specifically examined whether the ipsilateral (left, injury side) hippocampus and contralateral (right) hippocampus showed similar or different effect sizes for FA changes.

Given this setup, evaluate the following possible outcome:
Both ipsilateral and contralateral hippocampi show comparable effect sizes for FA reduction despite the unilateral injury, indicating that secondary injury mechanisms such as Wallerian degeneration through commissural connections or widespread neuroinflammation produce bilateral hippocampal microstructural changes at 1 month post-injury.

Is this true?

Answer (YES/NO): NO